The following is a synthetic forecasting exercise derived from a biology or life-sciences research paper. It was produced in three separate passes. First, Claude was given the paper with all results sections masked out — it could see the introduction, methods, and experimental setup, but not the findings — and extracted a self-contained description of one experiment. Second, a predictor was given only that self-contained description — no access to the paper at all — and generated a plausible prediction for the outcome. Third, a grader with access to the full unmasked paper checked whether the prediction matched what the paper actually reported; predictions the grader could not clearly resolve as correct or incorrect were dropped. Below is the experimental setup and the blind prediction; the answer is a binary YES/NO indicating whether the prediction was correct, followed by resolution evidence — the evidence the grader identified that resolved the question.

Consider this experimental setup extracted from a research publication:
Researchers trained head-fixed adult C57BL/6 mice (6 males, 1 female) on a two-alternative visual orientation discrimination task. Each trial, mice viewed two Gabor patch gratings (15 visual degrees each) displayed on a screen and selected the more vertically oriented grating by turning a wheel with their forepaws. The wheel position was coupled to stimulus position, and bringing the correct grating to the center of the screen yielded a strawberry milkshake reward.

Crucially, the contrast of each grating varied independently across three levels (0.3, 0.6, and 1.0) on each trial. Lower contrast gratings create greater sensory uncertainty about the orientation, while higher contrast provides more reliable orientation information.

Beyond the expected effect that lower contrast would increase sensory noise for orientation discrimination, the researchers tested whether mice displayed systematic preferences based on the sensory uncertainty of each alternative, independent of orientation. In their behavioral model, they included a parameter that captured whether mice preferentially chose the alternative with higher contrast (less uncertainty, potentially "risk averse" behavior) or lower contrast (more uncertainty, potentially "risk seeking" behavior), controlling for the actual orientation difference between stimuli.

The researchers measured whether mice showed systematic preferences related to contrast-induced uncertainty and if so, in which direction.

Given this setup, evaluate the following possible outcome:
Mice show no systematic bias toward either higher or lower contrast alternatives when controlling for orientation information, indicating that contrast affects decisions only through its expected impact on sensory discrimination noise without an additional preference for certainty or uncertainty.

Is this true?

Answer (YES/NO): NO